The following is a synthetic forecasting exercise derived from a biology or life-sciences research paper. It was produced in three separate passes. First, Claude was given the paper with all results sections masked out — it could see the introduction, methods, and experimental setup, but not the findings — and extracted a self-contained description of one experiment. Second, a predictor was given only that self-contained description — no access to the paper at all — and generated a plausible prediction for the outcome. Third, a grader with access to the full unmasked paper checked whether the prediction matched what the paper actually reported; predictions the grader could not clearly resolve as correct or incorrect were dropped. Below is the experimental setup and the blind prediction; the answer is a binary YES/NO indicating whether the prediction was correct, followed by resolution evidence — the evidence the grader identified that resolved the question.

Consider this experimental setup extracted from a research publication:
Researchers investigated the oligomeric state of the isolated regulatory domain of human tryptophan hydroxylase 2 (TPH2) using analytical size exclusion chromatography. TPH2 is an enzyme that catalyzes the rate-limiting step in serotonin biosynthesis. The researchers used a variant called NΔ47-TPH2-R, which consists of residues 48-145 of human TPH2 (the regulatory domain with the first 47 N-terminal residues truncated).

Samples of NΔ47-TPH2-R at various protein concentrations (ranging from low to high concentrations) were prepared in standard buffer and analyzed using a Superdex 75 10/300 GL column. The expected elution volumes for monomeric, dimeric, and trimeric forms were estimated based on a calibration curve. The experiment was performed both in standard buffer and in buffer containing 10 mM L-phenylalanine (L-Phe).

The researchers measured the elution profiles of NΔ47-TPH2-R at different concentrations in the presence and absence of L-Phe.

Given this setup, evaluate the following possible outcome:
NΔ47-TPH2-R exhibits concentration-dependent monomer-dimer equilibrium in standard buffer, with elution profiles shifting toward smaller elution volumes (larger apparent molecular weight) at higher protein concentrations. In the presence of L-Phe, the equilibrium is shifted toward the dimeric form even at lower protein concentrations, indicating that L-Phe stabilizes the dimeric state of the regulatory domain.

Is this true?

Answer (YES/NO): NO